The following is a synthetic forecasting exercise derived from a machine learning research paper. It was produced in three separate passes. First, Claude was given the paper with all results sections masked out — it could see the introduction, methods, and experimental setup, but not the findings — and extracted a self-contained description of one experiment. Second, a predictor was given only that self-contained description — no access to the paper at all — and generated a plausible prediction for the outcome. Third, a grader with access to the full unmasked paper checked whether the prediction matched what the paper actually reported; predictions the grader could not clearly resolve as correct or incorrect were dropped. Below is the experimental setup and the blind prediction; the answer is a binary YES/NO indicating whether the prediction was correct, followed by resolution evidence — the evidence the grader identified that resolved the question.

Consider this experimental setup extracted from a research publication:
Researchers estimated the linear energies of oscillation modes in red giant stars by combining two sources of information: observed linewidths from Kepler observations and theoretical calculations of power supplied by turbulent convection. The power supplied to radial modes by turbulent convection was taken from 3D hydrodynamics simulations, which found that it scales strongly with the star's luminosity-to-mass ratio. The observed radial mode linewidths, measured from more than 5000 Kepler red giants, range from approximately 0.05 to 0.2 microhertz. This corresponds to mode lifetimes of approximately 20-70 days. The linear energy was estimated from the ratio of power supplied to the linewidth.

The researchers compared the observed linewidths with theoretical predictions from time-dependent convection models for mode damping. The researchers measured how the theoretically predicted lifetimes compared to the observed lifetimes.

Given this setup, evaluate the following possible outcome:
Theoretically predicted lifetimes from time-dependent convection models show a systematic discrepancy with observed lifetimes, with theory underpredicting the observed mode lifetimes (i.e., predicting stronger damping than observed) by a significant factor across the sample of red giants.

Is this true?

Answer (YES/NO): YES